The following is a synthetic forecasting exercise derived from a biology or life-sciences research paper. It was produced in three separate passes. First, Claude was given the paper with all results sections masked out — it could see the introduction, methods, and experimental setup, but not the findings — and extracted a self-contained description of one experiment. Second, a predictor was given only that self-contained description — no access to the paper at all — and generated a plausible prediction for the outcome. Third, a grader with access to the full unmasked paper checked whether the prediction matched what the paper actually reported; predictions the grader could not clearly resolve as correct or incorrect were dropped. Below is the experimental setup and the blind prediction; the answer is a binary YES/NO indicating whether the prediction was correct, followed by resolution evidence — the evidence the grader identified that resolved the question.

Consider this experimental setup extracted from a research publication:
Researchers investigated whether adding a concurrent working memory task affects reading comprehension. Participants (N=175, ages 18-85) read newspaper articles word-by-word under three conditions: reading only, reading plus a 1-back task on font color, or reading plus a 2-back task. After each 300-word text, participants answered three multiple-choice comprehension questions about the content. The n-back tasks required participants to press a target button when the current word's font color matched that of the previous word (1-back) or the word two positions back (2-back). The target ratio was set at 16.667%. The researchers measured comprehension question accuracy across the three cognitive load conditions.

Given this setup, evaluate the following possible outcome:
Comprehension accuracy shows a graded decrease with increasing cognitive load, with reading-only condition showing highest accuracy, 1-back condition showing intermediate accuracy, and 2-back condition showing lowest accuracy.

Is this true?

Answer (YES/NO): YES